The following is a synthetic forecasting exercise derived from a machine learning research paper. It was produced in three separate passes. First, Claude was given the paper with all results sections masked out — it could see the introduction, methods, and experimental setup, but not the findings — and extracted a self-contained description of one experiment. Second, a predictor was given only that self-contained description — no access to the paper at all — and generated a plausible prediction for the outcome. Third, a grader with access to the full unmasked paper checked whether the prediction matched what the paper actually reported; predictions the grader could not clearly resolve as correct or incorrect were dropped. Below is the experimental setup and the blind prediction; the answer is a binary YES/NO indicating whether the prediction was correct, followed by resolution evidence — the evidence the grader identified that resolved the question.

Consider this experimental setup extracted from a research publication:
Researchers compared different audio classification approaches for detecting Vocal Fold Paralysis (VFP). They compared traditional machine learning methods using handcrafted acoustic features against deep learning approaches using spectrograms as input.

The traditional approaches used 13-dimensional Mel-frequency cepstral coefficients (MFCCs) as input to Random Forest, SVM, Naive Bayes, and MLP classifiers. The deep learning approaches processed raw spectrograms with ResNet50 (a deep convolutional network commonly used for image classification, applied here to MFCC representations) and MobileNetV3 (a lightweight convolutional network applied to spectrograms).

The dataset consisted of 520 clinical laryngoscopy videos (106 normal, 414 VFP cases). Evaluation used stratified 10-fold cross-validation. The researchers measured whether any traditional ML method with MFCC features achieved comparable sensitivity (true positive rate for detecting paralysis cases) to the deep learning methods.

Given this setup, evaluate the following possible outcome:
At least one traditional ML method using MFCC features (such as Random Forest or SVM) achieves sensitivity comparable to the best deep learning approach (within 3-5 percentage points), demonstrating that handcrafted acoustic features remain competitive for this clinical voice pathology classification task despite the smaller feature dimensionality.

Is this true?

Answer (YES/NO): NO